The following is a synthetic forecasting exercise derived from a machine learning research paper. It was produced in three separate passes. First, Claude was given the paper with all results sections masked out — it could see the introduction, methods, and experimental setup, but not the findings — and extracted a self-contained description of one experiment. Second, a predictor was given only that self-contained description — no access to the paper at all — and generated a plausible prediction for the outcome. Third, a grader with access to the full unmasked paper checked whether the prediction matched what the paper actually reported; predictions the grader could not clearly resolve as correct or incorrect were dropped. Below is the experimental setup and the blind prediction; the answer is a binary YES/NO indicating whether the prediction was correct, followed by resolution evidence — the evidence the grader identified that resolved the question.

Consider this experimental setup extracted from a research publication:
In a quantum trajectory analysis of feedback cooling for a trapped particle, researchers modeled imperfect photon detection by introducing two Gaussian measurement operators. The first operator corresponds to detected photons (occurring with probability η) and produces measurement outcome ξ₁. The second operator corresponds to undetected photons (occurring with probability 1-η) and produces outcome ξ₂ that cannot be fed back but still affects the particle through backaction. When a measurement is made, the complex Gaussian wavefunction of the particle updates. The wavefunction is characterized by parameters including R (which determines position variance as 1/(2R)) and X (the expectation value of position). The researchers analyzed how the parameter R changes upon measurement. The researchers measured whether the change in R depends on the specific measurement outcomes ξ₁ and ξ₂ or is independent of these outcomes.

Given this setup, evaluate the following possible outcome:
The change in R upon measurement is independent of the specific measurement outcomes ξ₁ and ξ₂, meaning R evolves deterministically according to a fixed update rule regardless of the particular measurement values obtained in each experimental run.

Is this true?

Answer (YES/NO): YES